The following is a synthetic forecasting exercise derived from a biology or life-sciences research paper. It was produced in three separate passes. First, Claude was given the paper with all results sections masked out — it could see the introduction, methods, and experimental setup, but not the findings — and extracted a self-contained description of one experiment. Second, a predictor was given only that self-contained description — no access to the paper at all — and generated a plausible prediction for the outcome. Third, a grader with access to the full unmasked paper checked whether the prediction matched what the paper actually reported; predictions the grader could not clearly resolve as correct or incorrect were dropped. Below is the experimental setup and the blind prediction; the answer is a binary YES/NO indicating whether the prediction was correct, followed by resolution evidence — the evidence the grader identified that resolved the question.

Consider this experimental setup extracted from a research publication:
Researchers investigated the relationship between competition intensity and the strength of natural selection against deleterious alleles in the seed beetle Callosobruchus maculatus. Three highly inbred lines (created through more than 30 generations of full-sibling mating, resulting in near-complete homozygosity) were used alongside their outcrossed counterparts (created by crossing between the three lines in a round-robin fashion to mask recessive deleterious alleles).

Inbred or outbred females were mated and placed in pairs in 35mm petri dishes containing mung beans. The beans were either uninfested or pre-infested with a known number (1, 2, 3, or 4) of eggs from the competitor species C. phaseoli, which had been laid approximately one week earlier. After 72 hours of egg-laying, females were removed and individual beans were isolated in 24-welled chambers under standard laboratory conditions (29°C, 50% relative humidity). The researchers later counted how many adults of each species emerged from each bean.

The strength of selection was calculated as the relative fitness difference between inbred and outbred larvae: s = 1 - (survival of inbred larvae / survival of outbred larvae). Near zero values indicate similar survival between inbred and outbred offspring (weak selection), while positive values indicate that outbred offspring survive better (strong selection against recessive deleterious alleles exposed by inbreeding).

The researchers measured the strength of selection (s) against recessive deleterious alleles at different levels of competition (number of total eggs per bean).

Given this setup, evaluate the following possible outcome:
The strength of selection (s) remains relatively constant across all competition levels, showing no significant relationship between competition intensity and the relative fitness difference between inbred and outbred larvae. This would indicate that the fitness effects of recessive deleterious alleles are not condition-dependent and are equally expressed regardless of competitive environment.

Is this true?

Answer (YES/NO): NO